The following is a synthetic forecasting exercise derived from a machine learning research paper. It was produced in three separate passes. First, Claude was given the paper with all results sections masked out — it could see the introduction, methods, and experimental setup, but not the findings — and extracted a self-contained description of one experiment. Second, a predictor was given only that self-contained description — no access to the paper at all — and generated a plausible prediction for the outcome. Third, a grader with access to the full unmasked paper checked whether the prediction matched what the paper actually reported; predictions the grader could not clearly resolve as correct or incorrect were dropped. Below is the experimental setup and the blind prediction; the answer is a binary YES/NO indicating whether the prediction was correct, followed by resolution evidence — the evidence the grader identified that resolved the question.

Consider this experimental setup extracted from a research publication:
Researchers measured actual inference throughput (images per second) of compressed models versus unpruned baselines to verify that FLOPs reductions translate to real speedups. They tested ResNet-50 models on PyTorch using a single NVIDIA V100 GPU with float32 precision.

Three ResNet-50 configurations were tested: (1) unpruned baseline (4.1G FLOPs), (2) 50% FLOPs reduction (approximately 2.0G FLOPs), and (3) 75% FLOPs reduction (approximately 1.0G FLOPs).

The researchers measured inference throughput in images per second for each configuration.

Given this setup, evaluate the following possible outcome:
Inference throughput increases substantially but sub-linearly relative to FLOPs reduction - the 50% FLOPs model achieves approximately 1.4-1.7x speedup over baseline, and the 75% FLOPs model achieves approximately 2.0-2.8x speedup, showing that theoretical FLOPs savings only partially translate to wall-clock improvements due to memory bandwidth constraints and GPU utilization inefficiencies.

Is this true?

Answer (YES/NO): NO